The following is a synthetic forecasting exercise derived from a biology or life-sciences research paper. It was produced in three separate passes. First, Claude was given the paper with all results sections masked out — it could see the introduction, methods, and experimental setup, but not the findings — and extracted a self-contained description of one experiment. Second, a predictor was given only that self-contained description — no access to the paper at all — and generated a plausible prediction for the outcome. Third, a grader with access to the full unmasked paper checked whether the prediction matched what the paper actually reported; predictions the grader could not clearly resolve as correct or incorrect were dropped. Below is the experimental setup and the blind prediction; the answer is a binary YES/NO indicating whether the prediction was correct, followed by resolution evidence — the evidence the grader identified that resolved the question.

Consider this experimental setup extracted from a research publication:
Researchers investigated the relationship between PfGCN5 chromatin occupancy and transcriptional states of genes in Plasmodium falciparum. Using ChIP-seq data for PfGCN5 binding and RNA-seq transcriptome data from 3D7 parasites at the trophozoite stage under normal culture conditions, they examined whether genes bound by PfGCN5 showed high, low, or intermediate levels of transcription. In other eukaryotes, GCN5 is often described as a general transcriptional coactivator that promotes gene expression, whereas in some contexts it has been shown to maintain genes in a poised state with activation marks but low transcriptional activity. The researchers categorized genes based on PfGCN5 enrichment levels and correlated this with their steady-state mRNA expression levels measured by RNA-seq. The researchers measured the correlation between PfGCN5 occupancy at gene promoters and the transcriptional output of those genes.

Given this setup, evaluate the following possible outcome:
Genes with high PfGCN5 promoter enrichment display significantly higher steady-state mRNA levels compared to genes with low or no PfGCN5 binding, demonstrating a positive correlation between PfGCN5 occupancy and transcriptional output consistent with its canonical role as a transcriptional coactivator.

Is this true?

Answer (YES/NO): NO